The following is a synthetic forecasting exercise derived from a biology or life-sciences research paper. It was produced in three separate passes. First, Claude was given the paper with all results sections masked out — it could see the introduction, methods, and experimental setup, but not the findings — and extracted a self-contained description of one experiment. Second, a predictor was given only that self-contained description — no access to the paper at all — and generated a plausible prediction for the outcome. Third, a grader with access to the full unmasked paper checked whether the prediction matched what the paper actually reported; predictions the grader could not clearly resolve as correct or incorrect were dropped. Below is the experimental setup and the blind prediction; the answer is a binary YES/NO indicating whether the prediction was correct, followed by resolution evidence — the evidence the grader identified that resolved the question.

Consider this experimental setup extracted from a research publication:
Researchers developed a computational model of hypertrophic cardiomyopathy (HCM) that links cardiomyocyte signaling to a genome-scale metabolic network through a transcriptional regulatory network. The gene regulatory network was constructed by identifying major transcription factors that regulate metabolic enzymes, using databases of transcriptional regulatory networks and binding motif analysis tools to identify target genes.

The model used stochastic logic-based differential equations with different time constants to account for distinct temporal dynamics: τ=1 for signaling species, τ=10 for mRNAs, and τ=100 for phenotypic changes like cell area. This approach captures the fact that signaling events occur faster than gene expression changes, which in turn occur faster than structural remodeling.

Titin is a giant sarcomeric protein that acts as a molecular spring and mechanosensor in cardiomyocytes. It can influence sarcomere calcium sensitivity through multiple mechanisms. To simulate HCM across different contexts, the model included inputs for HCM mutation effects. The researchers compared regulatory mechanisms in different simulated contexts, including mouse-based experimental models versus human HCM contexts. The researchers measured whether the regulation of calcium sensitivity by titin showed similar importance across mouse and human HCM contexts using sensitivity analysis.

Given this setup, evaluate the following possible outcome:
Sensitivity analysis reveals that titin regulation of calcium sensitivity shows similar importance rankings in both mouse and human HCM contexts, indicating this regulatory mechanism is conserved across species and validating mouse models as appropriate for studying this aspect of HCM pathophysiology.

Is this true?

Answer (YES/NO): NO